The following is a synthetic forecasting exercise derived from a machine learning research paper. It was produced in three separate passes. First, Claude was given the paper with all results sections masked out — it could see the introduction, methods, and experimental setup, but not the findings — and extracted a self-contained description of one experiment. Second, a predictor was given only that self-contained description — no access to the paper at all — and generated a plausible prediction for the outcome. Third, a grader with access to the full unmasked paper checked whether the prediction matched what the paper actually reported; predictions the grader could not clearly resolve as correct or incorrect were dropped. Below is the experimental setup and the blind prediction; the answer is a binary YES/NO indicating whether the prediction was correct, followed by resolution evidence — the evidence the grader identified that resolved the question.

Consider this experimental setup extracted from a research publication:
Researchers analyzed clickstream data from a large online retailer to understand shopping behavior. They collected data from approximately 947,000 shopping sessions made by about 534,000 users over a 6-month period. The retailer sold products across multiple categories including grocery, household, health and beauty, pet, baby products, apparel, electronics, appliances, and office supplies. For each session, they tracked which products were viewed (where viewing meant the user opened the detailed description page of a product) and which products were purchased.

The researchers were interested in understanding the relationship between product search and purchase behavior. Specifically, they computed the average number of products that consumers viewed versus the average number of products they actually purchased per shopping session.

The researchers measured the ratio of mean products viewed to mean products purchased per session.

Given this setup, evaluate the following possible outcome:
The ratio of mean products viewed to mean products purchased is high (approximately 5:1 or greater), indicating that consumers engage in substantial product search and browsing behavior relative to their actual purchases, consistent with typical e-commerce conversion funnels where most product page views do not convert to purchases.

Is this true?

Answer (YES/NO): YES